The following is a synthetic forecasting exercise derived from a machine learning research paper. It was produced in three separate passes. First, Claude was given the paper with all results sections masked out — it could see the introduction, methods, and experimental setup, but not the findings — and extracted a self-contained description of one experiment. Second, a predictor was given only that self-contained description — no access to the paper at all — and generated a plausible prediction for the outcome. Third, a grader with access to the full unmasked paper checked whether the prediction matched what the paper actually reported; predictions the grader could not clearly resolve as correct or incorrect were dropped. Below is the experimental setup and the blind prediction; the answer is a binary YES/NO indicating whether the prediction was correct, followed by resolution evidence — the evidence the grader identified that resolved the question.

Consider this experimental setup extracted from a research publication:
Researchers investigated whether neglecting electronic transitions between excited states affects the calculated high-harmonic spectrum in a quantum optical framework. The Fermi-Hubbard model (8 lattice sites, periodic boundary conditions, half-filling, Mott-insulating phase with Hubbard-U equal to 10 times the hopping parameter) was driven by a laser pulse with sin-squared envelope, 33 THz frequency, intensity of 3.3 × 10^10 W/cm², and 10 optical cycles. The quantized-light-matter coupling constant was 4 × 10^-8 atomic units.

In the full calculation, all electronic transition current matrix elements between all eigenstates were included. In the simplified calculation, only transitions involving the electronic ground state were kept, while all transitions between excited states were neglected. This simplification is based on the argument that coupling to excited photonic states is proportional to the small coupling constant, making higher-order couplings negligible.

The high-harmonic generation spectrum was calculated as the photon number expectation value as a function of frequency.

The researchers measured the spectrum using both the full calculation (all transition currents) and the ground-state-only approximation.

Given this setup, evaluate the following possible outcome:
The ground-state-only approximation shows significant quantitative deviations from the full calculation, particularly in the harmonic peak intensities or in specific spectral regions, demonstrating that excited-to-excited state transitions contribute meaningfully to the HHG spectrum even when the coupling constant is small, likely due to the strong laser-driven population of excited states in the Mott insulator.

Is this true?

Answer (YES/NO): NO